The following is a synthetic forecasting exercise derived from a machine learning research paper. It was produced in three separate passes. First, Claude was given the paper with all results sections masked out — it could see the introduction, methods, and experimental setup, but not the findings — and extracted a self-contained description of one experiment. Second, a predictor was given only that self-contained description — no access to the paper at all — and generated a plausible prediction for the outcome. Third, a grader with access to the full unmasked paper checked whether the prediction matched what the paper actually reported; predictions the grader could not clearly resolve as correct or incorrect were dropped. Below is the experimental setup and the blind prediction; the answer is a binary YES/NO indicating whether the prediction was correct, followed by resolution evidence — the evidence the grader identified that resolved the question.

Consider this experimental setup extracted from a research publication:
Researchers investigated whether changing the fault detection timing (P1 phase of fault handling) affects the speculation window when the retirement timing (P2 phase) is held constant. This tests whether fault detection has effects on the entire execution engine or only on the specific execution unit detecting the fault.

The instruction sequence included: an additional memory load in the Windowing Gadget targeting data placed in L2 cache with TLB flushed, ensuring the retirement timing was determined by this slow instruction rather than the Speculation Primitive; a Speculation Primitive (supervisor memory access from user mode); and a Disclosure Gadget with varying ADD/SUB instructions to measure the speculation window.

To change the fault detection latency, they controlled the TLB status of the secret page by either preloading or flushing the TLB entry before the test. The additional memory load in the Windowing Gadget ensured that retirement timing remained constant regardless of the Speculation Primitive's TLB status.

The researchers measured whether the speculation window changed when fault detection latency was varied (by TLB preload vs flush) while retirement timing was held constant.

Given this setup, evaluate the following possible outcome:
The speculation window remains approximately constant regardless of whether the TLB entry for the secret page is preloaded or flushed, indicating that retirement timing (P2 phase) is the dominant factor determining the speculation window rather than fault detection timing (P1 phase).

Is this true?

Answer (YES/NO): YES